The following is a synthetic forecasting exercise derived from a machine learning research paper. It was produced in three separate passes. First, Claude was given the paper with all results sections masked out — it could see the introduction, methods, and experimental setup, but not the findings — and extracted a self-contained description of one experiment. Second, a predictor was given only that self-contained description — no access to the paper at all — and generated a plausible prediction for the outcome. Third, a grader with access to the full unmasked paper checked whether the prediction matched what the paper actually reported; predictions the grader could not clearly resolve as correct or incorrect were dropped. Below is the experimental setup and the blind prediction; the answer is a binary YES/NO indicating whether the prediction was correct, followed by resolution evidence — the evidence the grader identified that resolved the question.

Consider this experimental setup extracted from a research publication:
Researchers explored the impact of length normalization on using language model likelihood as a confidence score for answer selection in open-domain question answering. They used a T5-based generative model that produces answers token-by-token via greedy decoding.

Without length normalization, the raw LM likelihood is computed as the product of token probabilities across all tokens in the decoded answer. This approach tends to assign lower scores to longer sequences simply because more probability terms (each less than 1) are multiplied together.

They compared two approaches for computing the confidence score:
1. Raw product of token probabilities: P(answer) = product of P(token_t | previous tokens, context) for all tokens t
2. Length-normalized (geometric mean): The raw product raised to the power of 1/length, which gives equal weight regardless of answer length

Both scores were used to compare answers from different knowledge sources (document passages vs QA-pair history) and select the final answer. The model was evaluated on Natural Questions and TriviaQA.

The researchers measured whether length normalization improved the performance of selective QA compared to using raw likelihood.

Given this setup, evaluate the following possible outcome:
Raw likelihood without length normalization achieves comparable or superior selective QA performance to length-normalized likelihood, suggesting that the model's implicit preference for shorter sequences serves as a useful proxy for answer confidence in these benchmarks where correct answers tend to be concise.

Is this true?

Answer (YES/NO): NO